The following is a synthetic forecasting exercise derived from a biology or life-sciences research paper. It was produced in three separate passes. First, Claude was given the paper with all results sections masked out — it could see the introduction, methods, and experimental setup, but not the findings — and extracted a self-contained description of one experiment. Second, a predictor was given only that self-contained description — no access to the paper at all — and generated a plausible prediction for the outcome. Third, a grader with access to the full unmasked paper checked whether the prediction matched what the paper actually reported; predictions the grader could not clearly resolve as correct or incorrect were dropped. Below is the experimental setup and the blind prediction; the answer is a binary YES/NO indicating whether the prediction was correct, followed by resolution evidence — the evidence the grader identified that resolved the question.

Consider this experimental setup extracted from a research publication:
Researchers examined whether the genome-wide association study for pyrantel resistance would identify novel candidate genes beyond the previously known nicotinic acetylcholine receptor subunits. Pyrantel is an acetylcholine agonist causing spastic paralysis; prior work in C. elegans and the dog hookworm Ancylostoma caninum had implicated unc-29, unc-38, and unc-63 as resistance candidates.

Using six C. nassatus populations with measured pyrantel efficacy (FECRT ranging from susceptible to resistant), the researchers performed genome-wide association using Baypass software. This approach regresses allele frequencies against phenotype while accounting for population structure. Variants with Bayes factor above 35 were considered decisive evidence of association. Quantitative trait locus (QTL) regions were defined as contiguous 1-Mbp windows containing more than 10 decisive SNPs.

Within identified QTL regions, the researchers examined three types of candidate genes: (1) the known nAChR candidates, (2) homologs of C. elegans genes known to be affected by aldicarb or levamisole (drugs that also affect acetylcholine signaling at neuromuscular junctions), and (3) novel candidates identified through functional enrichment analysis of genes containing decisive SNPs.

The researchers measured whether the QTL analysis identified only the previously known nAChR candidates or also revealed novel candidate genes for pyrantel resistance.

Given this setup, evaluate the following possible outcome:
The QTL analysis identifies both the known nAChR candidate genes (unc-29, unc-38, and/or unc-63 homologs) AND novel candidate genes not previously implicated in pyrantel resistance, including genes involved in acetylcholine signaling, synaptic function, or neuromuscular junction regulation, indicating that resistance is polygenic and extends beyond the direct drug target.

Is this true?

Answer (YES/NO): YES